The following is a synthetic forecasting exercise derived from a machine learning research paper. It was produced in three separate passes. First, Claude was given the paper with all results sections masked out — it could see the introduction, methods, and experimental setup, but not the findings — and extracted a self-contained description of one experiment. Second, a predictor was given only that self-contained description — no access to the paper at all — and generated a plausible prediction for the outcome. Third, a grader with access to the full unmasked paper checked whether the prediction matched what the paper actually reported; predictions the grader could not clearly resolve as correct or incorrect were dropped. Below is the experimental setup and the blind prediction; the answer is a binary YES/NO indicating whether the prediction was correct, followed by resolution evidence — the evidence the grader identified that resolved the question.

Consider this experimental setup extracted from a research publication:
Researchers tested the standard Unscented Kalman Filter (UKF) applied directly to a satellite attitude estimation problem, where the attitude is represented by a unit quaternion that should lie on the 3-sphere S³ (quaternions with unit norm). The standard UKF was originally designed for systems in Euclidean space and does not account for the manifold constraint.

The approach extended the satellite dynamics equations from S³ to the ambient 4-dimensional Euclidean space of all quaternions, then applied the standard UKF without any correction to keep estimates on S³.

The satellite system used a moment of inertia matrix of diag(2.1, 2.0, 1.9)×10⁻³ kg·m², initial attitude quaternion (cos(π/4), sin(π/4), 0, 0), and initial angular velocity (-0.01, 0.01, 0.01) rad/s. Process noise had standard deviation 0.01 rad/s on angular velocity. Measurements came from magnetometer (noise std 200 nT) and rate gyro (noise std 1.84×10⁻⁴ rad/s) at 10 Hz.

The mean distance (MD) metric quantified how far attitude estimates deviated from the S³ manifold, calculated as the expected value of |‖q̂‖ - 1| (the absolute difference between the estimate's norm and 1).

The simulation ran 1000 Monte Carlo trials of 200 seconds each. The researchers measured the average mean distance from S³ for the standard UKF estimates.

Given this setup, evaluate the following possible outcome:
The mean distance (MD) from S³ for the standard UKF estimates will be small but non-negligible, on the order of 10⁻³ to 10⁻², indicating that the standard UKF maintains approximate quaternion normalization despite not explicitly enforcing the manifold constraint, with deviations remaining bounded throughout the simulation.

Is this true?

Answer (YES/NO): NO